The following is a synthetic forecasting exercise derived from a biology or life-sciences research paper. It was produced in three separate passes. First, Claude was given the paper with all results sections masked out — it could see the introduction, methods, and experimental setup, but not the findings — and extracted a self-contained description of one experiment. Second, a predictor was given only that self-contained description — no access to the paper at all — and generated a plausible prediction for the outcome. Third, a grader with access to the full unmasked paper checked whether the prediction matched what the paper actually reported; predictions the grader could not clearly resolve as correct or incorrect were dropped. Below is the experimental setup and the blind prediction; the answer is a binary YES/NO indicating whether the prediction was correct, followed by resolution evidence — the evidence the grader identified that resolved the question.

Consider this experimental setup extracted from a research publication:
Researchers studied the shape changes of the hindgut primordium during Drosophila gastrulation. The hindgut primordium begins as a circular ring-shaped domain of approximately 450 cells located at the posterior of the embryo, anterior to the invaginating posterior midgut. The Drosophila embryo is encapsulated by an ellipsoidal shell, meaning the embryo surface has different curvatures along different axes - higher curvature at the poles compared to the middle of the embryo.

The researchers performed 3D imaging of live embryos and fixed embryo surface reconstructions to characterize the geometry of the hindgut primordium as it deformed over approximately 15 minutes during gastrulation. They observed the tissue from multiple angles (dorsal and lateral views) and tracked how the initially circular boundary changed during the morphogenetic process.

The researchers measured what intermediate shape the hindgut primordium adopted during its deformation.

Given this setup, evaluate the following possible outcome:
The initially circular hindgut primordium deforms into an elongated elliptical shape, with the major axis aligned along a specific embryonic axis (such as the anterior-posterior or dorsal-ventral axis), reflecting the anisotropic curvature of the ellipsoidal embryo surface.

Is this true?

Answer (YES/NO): NO